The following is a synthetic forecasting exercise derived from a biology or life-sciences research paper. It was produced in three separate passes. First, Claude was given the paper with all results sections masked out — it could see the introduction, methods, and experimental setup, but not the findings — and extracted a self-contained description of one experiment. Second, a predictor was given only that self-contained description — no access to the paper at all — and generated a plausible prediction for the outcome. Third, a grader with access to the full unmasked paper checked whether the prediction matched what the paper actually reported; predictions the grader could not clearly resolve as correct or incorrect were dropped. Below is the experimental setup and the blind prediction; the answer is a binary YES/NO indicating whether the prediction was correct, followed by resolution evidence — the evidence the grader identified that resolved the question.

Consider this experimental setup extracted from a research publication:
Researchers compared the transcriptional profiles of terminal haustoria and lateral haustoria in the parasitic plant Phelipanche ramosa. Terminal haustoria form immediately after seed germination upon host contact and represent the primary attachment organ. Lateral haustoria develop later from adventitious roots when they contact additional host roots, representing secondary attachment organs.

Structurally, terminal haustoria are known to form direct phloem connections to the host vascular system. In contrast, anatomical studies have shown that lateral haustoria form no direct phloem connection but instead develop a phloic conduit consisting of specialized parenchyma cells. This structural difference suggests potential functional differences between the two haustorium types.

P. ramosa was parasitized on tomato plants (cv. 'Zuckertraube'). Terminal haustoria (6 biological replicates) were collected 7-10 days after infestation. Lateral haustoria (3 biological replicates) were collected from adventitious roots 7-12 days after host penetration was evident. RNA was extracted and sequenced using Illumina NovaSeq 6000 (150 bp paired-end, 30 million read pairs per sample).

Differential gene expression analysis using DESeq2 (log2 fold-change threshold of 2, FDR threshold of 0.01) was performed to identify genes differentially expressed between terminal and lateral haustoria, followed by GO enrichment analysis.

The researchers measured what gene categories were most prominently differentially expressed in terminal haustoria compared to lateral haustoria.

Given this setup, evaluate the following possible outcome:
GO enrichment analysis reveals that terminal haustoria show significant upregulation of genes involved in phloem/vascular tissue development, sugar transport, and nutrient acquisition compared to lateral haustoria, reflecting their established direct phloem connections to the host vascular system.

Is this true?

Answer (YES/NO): NO